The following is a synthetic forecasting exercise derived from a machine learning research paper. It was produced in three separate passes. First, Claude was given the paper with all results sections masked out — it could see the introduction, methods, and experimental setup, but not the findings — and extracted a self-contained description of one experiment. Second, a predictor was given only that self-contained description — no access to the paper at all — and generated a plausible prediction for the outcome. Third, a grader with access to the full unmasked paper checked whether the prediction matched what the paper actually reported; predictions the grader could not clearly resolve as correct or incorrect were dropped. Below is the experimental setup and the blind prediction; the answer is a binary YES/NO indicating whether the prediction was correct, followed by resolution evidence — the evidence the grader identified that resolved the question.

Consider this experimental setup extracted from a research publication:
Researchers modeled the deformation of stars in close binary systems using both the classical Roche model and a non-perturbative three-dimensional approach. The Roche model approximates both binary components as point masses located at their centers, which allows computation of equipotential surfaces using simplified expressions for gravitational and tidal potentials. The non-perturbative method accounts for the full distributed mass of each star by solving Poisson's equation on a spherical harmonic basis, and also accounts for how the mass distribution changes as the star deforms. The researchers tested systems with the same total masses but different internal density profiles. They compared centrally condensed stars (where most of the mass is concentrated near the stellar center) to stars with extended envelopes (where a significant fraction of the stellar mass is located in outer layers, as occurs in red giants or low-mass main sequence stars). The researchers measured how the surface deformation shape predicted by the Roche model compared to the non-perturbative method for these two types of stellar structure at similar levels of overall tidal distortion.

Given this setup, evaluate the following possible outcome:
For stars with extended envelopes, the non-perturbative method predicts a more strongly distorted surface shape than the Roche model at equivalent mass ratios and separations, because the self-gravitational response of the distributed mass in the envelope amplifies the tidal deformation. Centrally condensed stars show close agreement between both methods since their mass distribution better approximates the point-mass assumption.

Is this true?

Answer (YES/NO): YES